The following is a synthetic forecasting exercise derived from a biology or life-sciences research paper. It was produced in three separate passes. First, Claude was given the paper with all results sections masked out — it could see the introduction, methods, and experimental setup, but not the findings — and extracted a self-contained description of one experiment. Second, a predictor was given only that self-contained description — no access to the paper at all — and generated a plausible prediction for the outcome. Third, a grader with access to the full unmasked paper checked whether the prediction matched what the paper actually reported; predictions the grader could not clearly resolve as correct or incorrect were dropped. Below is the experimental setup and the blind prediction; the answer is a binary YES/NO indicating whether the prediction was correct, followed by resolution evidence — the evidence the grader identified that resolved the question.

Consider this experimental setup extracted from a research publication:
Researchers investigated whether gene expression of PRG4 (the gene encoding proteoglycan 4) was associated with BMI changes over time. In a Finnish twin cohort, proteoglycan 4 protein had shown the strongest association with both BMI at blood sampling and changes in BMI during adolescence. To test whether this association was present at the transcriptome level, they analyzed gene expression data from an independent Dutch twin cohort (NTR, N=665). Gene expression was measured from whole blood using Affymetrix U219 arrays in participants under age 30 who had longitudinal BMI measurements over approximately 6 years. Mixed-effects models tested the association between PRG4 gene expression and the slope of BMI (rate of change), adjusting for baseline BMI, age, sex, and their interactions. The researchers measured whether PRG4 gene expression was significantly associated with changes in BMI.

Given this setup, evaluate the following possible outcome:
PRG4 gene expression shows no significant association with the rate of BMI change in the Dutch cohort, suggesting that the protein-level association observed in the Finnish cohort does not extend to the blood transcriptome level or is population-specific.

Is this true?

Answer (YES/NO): NO